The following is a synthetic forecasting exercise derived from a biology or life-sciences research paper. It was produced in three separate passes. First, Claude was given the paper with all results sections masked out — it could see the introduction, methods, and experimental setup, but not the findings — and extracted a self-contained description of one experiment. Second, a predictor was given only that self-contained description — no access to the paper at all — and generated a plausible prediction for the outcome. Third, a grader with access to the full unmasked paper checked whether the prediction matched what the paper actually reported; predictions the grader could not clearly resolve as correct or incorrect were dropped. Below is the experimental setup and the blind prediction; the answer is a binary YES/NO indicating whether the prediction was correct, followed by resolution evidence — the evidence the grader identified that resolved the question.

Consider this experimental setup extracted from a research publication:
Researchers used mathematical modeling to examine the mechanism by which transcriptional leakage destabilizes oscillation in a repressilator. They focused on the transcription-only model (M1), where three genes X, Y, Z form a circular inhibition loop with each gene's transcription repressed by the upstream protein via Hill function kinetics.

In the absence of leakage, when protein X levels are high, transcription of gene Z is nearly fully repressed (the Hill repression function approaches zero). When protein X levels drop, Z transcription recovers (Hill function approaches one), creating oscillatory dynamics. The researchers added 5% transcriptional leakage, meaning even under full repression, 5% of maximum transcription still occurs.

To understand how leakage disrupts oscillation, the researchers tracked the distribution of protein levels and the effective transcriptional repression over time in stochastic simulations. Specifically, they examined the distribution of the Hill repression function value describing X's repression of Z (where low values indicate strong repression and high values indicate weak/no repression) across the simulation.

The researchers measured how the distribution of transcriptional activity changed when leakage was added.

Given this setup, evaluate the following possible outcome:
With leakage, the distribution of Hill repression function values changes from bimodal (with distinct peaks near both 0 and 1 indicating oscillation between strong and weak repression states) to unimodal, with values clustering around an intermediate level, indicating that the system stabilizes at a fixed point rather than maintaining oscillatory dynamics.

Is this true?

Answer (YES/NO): NO